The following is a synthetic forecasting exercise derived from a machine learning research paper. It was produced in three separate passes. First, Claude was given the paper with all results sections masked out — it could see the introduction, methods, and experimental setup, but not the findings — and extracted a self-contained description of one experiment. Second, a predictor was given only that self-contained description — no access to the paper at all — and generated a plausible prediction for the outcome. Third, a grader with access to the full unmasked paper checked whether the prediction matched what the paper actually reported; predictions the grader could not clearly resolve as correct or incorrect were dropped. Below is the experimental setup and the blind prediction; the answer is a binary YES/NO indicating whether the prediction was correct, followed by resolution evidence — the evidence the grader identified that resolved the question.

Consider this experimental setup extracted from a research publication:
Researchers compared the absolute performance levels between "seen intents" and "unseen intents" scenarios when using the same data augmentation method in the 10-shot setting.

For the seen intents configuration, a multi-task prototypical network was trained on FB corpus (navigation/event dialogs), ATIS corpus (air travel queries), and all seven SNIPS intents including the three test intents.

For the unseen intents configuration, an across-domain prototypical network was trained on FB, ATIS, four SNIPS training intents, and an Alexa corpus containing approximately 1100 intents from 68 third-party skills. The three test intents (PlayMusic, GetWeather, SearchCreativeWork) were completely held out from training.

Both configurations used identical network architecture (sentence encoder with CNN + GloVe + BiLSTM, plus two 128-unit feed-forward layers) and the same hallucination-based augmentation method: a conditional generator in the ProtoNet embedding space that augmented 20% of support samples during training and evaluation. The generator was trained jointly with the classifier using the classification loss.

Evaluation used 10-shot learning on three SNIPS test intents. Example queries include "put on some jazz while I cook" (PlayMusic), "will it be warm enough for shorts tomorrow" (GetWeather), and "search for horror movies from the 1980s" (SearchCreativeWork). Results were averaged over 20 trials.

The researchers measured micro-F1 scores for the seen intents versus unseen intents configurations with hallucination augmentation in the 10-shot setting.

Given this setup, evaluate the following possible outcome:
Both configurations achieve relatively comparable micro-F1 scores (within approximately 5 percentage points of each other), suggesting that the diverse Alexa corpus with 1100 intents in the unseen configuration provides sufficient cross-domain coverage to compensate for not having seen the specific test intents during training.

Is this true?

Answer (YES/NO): NO